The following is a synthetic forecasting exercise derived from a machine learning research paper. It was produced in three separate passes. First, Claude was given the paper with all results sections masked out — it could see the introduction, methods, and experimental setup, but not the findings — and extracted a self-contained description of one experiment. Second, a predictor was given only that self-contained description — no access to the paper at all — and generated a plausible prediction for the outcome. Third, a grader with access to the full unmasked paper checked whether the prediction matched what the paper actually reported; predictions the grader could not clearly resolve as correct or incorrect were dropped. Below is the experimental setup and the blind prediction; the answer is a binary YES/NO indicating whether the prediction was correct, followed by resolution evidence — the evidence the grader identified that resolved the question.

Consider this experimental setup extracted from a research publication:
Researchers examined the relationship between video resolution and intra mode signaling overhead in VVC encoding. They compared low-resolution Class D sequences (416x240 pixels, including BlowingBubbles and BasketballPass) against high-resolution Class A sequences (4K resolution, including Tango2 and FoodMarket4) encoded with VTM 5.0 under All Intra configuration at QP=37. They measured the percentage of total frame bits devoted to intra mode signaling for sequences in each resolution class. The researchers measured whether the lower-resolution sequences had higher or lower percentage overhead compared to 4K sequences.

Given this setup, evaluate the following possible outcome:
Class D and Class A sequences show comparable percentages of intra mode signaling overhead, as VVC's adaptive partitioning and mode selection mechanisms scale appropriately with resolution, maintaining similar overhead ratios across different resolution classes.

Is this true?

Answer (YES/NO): NO